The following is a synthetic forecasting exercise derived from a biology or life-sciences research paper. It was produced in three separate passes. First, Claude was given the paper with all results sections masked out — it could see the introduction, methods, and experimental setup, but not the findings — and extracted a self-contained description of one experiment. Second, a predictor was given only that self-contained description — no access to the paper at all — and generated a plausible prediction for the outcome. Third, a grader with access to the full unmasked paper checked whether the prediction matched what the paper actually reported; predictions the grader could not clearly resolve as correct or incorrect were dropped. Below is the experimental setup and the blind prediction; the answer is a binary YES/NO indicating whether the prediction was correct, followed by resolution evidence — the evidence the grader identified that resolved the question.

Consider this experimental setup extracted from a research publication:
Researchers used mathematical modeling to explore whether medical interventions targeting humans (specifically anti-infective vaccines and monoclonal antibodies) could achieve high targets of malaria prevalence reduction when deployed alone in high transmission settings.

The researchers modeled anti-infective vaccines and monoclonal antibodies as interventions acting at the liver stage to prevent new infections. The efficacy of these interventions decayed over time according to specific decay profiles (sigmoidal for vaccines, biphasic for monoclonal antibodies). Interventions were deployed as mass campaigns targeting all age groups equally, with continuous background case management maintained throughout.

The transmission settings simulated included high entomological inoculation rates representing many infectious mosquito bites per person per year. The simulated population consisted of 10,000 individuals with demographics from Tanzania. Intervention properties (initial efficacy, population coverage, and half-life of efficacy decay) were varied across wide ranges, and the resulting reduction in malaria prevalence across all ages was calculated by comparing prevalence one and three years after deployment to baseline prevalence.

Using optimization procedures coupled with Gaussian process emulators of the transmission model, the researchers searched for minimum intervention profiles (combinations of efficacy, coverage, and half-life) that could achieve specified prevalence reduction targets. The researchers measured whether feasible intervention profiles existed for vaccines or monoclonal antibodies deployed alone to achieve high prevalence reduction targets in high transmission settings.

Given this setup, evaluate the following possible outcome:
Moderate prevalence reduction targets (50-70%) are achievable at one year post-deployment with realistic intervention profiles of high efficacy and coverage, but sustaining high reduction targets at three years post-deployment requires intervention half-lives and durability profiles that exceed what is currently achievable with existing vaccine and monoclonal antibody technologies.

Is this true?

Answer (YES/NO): NO